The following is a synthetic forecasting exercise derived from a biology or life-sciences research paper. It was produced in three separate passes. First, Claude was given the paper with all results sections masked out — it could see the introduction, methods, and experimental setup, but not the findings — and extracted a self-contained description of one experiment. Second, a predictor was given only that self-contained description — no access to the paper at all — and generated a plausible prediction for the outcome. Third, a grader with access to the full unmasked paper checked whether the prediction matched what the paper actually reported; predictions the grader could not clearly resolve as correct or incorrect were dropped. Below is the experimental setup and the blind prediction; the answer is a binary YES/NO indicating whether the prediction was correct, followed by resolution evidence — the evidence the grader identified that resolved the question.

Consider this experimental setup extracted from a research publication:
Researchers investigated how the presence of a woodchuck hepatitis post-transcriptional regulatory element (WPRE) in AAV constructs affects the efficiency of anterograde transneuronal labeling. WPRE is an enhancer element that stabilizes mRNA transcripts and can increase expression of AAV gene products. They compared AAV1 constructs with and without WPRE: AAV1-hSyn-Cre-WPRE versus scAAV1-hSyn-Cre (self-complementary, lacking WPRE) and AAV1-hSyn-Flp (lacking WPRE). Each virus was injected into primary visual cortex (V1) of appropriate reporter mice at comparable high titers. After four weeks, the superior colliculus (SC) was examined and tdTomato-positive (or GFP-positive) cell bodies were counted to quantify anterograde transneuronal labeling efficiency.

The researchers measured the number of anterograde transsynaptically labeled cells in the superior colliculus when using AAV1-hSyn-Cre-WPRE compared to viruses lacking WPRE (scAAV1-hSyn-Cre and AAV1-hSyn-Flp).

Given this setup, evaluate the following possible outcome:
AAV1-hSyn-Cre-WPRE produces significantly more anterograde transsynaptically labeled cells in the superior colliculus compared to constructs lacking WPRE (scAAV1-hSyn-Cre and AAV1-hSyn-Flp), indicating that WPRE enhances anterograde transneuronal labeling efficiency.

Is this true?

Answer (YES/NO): YES